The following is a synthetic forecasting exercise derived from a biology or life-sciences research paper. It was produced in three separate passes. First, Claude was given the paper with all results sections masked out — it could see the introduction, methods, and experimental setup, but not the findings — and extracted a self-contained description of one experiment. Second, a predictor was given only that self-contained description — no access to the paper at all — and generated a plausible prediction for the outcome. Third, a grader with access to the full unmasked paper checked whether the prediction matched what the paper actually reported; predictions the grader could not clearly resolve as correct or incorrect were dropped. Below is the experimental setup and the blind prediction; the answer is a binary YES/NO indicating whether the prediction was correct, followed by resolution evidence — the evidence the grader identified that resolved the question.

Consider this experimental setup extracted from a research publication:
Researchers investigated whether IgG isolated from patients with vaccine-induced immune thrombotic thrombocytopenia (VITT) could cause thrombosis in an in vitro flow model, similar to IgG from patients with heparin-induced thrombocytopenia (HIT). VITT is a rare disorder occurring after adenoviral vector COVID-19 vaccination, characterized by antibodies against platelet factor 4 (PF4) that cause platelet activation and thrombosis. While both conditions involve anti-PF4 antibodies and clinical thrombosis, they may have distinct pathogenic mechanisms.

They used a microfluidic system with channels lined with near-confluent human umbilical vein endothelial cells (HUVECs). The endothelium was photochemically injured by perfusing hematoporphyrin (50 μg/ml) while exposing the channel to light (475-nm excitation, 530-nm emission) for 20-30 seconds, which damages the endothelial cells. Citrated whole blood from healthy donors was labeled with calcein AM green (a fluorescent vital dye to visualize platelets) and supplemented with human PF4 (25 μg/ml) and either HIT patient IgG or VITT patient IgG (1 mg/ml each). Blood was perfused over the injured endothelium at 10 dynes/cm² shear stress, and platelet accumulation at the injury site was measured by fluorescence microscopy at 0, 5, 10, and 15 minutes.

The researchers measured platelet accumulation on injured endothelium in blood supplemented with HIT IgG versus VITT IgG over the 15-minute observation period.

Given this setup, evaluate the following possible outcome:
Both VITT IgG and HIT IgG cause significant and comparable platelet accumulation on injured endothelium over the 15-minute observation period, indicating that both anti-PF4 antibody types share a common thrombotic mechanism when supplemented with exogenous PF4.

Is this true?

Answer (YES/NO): NO